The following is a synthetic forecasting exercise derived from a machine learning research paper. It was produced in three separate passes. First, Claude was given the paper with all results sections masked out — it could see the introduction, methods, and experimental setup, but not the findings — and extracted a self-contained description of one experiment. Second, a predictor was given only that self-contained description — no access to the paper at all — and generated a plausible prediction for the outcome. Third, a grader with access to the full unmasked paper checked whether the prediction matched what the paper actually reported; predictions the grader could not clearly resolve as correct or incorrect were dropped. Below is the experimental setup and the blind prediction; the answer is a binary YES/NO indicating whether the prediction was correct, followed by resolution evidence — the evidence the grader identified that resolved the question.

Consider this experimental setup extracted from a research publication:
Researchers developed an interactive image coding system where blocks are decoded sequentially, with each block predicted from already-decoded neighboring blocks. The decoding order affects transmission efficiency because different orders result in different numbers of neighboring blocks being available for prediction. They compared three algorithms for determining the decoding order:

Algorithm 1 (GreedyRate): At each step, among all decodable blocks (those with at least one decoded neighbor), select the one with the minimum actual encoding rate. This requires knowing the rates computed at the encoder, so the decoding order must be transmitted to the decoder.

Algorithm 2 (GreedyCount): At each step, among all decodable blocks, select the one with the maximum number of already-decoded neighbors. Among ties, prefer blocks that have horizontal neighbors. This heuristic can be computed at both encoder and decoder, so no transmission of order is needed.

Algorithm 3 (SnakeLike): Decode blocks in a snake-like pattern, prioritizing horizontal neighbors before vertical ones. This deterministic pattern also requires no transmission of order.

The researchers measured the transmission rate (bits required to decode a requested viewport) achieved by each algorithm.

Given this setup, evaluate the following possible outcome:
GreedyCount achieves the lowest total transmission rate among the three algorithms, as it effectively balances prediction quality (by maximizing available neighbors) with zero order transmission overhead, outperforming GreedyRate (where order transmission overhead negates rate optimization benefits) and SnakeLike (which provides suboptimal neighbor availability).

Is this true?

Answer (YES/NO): YES